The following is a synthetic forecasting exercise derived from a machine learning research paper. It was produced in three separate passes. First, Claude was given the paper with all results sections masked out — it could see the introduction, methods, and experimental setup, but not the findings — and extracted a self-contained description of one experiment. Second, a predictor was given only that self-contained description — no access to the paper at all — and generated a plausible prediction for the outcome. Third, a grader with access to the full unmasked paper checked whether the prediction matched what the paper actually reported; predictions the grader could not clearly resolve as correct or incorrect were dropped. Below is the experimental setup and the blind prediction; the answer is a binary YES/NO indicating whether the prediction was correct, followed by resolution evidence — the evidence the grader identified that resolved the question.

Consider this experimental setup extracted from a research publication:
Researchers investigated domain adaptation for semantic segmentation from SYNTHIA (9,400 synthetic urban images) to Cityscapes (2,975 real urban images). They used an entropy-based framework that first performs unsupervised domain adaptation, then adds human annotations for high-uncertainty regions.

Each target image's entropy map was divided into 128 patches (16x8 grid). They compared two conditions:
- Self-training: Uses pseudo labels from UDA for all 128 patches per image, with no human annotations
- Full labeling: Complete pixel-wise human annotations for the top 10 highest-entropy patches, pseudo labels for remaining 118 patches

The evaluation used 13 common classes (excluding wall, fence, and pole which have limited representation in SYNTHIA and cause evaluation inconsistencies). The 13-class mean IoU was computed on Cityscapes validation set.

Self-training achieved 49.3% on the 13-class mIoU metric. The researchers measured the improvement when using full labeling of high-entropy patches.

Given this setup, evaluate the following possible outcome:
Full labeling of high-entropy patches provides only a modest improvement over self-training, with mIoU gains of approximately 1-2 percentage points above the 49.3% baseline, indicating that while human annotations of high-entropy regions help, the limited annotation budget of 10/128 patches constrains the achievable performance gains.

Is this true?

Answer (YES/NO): NO